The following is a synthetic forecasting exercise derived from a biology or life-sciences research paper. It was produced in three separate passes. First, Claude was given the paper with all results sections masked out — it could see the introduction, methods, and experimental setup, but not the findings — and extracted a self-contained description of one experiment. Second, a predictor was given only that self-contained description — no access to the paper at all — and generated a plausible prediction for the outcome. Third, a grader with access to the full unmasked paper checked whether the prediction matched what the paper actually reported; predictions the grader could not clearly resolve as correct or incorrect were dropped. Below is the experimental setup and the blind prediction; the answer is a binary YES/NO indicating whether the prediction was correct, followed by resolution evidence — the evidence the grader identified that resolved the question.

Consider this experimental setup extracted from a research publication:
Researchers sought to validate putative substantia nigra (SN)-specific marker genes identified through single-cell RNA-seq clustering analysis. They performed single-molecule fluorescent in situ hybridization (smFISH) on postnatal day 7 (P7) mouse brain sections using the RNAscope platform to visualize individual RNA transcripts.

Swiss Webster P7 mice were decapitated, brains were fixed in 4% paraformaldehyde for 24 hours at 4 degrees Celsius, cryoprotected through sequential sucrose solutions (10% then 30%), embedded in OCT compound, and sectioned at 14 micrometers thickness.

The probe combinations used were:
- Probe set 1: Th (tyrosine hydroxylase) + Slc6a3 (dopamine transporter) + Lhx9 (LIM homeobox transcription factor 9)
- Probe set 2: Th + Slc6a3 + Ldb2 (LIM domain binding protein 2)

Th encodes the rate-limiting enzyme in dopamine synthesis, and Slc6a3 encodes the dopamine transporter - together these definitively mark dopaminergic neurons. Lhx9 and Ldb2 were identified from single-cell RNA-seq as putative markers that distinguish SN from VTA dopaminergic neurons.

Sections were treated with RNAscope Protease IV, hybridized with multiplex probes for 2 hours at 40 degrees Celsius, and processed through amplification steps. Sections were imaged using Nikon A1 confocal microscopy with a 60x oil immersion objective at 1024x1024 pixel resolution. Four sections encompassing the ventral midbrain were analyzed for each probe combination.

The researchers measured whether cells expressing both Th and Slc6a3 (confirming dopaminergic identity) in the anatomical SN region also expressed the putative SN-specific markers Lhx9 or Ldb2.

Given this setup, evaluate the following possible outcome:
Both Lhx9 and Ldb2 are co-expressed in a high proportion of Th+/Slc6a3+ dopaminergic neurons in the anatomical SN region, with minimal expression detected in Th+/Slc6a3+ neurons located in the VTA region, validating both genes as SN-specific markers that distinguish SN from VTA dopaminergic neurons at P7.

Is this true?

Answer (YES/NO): NO